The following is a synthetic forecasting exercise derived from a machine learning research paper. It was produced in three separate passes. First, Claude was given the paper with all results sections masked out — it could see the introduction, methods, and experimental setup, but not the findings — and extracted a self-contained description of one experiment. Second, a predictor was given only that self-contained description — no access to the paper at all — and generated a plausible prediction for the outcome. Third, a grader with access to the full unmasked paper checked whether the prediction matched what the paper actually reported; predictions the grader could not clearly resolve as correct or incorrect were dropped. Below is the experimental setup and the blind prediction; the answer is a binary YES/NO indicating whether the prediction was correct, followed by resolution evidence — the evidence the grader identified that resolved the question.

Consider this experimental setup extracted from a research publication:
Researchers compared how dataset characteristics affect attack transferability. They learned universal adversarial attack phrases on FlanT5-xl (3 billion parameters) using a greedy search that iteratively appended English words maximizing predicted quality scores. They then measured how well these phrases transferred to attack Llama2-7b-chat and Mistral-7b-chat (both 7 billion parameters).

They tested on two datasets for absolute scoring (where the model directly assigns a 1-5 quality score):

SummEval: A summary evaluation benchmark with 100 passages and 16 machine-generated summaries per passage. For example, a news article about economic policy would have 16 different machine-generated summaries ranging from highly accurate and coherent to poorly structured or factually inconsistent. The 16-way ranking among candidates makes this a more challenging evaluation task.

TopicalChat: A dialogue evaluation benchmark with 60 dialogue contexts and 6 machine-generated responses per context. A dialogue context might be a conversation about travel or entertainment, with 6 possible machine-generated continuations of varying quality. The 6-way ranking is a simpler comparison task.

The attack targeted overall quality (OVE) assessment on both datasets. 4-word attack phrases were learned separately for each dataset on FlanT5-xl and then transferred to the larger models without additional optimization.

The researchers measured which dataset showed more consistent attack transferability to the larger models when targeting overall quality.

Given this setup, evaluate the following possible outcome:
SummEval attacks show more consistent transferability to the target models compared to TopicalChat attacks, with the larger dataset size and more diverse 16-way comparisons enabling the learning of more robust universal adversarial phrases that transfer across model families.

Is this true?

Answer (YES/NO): NO